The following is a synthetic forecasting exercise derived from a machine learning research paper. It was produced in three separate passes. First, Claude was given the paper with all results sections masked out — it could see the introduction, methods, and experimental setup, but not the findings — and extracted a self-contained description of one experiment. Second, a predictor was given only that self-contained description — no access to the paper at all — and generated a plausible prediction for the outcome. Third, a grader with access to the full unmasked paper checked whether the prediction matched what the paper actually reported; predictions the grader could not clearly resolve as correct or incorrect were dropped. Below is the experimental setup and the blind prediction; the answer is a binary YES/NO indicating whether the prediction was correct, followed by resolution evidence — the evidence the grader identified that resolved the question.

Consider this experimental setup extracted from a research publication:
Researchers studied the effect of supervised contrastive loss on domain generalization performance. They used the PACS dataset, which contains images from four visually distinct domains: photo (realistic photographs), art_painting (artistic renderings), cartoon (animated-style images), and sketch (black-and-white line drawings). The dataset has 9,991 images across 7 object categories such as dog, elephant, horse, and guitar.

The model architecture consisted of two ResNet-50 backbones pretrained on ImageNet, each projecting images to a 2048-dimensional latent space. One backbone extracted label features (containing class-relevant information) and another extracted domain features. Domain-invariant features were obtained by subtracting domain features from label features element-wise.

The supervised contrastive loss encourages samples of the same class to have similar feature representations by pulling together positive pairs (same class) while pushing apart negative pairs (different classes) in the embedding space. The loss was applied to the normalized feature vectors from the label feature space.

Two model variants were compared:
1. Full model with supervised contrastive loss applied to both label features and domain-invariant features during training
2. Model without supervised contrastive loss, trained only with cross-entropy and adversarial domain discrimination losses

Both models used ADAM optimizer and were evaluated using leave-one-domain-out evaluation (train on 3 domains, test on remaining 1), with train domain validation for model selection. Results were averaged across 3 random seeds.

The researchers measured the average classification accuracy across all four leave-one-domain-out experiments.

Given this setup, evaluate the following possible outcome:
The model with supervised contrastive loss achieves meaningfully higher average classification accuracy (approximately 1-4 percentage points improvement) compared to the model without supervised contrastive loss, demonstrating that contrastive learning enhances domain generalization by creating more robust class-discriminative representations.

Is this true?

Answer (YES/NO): YES